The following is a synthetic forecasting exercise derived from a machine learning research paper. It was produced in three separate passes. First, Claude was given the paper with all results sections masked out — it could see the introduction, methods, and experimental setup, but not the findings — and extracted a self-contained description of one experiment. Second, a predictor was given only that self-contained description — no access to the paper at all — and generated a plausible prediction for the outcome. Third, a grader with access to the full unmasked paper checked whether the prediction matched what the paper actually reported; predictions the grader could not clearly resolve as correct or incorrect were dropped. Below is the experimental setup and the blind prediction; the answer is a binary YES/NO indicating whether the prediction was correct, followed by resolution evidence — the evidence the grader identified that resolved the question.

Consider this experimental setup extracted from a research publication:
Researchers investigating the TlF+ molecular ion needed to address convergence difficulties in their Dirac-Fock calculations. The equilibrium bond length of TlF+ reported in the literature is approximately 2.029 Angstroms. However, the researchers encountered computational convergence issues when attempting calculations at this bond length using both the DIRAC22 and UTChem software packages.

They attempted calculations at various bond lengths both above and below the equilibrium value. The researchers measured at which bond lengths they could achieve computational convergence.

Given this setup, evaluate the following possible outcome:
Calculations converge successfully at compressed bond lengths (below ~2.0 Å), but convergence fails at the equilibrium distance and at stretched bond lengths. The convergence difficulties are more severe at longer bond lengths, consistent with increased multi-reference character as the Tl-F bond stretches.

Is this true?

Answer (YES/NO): YES